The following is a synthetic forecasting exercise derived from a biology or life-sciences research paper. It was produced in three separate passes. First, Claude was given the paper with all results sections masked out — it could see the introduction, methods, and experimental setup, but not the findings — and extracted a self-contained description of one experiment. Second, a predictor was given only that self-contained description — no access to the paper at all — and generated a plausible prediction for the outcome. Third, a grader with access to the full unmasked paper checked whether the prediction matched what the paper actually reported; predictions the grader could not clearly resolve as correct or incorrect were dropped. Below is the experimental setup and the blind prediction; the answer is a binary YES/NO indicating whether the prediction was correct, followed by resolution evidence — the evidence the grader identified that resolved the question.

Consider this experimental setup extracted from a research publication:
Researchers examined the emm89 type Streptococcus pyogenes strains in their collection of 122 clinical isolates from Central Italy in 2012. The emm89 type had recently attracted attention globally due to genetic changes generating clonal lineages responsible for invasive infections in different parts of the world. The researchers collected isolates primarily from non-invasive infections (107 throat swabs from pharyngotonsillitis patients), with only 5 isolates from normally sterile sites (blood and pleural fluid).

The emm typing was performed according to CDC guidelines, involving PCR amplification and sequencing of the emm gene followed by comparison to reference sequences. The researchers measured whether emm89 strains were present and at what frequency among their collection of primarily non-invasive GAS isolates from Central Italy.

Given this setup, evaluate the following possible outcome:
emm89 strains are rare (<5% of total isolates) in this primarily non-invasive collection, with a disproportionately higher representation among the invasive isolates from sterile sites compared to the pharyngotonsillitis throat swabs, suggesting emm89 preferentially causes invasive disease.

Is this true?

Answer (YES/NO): NO